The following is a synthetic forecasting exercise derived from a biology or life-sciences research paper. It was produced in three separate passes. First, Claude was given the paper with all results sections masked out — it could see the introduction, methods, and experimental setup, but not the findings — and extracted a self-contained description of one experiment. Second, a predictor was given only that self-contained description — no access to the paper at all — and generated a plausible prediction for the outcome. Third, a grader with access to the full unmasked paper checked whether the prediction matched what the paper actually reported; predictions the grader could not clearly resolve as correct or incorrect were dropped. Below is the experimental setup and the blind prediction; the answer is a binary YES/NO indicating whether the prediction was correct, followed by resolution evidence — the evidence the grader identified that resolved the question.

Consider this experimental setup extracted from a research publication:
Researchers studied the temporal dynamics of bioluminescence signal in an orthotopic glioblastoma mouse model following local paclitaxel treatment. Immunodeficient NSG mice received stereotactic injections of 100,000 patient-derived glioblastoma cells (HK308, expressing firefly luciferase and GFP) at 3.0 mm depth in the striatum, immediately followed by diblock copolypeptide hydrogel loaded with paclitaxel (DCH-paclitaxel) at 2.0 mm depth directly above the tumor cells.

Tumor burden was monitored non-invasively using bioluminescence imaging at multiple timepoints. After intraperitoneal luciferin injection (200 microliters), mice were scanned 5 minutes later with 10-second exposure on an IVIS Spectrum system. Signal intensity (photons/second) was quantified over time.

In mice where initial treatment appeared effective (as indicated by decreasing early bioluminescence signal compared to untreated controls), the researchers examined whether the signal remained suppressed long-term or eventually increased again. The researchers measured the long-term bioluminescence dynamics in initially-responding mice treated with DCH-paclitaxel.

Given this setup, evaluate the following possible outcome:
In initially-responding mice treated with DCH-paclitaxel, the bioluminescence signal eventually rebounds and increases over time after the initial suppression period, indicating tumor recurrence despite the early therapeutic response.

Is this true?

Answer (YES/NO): YES